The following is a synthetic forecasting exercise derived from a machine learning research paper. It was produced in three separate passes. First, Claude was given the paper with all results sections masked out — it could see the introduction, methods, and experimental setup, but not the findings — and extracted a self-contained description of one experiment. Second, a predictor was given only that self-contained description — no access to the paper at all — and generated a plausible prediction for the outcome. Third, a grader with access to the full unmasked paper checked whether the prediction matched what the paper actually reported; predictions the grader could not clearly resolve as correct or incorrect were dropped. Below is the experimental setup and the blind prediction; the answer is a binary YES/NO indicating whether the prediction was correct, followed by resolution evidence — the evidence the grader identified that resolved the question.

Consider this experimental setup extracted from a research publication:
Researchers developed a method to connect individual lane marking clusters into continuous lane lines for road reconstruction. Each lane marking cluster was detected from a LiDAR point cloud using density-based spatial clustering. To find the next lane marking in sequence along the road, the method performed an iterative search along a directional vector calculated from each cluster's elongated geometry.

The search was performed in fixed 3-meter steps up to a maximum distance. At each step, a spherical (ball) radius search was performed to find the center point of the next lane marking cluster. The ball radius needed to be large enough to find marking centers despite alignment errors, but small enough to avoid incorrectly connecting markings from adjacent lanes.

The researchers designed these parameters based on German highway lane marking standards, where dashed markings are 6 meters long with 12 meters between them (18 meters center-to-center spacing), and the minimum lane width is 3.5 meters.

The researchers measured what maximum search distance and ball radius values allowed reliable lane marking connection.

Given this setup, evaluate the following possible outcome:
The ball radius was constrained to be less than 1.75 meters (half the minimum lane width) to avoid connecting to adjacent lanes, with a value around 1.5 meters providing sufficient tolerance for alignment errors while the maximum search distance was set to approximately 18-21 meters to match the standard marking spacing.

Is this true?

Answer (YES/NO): NO